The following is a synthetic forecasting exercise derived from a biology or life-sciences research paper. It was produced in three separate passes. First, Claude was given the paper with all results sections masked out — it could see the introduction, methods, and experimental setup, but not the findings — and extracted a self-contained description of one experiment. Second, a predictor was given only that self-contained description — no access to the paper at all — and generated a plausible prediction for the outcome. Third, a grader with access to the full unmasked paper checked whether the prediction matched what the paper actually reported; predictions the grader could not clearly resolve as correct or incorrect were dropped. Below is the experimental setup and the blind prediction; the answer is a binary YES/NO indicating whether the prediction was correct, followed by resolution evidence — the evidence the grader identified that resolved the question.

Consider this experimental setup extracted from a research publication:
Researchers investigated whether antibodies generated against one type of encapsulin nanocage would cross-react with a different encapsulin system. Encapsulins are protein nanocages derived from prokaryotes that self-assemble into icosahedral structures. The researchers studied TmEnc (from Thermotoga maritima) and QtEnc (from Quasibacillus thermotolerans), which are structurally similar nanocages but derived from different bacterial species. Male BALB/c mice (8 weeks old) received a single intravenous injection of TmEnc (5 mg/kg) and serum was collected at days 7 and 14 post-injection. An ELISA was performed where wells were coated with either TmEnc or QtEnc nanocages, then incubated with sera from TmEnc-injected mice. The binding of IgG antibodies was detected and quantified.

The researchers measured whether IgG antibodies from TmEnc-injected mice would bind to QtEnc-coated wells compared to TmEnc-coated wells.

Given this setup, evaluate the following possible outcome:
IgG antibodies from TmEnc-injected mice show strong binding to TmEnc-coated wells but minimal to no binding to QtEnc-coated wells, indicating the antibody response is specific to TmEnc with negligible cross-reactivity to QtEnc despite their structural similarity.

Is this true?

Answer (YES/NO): YES